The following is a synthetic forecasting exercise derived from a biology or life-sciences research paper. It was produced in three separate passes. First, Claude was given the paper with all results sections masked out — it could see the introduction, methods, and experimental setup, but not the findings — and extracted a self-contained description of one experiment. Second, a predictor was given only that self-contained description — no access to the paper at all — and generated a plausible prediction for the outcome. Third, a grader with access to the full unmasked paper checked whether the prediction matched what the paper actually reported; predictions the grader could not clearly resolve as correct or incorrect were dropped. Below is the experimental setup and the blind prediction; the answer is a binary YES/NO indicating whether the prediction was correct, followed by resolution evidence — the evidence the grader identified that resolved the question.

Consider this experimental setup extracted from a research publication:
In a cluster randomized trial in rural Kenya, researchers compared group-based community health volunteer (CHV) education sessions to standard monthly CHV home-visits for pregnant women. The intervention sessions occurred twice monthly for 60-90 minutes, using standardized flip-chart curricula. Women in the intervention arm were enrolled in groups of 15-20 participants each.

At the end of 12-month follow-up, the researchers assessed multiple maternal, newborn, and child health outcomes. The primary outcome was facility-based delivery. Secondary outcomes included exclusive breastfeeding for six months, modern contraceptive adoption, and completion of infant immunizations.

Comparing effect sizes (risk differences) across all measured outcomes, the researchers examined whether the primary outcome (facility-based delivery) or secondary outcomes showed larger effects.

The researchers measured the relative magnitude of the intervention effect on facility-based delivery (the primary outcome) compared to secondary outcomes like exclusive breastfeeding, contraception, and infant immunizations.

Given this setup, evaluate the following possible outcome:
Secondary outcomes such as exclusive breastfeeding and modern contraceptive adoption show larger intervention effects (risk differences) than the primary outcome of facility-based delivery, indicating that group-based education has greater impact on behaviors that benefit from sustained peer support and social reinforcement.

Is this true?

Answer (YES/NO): NO